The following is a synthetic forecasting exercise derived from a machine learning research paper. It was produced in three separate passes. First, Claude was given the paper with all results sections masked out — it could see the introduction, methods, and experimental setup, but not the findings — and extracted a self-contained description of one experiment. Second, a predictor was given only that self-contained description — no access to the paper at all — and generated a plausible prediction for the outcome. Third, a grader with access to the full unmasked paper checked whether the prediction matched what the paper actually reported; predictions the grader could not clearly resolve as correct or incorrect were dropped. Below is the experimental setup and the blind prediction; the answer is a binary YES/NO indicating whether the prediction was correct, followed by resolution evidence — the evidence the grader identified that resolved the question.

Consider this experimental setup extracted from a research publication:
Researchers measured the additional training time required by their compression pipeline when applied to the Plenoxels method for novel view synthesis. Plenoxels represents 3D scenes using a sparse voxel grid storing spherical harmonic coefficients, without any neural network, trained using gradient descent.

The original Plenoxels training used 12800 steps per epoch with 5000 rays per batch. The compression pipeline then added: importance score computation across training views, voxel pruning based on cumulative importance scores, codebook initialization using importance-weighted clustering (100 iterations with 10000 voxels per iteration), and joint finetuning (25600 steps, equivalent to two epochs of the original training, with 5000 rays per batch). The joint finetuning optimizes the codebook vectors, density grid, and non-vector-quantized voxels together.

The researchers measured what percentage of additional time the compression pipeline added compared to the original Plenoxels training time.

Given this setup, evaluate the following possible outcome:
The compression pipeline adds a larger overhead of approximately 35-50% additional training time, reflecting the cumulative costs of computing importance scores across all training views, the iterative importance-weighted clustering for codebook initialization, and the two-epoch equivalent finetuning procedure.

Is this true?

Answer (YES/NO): NO